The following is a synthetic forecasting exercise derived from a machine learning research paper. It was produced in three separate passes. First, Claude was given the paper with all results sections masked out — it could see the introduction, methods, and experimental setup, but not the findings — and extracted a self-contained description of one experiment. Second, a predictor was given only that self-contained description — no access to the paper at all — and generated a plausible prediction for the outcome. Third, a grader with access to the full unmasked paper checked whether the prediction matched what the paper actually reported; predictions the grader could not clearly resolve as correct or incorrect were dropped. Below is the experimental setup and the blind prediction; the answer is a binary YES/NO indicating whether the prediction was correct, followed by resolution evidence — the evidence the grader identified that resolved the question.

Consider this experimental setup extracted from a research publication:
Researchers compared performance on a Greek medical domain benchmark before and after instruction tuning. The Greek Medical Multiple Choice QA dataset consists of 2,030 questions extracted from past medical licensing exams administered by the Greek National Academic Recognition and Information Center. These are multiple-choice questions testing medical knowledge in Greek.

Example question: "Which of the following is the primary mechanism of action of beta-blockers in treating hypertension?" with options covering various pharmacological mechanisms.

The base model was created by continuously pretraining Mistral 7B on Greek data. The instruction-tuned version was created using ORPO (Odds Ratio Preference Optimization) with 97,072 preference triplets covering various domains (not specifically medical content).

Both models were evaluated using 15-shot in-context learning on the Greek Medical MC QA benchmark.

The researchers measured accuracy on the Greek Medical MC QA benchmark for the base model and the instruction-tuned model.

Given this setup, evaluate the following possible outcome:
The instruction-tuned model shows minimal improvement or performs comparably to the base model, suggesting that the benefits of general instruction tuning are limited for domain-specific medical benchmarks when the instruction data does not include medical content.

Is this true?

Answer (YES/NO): YES